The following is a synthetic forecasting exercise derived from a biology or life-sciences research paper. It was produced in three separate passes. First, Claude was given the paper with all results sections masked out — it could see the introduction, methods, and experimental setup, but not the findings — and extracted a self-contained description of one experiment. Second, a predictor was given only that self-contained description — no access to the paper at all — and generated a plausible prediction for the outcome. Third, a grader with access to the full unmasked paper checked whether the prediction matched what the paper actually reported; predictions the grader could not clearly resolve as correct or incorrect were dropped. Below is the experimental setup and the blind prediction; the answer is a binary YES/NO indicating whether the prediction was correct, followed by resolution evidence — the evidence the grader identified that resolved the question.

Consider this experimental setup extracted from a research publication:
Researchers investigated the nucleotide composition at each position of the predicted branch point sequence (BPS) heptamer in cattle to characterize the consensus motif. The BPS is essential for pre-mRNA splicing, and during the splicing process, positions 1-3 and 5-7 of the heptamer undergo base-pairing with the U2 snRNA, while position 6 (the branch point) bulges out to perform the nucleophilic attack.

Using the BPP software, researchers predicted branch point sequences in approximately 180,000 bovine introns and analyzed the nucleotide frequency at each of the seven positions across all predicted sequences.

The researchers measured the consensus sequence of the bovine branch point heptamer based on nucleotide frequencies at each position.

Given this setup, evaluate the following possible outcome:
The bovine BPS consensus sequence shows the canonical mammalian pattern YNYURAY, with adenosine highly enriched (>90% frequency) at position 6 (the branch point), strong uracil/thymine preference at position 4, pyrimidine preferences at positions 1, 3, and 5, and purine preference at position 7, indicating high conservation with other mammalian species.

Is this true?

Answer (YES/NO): NO